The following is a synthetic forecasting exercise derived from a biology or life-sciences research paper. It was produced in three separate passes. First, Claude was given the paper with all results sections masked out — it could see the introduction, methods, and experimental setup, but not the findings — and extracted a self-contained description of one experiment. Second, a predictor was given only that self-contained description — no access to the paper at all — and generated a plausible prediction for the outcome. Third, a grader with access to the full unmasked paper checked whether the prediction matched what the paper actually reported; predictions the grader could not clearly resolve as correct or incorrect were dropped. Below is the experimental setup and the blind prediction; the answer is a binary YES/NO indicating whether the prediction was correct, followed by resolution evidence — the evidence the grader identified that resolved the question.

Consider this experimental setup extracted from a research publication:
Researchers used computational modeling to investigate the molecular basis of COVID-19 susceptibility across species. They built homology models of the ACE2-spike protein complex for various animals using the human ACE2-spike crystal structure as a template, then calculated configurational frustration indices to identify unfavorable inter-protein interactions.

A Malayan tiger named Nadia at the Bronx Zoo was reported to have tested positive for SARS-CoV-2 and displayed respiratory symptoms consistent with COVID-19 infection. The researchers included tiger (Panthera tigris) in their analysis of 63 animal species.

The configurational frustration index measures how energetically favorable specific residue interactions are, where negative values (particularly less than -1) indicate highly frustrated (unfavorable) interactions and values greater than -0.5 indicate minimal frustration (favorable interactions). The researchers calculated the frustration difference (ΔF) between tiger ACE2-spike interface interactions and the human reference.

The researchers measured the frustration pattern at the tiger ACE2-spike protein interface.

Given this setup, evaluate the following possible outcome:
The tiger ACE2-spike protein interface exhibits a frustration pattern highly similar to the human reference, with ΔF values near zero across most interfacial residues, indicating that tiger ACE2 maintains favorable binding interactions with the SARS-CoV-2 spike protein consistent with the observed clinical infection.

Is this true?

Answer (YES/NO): YES